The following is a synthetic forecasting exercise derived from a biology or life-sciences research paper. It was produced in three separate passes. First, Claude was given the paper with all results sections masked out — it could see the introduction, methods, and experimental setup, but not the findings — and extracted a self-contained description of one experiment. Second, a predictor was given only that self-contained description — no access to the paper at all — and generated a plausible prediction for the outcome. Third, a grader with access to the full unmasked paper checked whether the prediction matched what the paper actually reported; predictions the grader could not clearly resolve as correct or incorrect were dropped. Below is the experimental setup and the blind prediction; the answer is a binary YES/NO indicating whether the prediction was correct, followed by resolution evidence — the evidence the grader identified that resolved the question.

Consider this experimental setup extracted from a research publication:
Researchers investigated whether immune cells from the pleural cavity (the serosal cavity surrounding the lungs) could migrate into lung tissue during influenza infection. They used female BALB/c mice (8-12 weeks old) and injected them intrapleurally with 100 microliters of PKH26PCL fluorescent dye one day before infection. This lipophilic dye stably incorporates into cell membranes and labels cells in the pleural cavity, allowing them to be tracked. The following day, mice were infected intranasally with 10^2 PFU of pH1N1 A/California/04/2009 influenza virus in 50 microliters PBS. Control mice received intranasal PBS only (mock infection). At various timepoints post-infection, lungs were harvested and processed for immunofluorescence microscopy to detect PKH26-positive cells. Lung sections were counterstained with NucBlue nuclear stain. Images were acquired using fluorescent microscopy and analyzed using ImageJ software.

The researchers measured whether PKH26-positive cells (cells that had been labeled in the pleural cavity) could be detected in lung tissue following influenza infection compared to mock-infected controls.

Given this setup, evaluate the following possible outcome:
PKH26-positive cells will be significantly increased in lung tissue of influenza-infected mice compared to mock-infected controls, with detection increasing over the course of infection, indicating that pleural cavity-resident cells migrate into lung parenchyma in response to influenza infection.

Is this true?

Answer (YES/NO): YES